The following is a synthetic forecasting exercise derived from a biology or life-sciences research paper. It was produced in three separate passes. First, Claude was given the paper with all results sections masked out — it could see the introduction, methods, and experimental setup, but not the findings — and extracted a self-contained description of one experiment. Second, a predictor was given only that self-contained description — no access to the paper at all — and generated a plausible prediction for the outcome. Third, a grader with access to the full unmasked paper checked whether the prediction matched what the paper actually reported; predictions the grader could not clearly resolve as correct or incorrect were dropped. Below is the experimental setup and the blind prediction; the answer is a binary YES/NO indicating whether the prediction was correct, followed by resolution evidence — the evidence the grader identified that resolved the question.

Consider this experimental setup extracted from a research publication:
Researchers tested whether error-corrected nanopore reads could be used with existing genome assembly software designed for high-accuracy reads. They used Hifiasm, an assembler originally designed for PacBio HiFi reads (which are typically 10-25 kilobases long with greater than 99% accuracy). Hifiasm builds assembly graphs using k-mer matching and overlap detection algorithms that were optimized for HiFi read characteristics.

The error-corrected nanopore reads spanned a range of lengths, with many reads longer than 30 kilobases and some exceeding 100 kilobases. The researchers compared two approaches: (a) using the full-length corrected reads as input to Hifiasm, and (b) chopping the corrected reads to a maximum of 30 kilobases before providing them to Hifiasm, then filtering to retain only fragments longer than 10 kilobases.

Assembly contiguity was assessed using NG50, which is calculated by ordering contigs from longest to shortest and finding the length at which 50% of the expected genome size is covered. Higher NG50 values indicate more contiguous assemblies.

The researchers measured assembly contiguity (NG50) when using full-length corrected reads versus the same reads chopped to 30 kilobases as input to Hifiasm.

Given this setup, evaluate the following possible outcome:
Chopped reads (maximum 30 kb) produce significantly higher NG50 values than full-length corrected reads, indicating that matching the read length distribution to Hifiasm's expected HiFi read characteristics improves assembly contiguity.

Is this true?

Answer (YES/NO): YES